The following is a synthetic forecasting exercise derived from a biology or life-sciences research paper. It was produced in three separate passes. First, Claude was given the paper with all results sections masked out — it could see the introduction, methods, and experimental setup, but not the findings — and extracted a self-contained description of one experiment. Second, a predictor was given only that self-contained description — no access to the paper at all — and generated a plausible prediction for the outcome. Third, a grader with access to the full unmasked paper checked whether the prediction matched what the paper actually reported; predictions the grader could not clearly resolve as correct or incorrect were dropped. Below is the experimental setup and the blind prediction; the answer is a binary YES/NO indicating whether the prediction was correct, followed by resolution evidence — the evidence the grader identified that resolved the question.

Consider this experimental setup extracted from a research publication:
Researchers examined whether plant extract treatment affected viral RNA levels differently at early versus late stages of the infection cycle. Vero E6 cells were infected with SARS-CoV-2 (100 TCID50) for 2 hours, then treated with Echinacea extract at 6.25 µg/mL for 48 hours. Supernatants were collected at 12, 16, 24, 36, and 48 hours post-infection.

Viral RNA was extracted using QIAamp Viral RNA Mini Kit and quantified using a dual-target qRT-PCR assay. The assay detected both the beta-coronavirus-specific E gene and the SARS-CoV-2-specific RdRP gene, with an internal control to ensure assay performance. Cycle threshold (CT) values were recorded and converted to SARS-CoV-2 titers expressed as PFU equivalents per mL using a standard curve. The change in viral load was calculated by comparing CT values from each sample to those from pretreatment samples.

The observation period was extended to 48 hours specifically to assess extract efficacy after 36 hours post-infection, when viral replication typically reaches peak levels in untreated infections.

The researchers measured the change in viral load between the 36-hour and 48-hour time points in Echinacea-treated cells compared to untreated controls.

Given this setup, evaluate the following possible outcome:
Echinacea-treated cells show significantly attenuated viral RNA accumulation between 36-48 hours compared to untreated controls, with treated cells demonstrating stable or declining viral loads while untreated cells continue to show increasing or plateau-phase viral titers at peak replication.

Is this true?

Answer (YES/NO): NO